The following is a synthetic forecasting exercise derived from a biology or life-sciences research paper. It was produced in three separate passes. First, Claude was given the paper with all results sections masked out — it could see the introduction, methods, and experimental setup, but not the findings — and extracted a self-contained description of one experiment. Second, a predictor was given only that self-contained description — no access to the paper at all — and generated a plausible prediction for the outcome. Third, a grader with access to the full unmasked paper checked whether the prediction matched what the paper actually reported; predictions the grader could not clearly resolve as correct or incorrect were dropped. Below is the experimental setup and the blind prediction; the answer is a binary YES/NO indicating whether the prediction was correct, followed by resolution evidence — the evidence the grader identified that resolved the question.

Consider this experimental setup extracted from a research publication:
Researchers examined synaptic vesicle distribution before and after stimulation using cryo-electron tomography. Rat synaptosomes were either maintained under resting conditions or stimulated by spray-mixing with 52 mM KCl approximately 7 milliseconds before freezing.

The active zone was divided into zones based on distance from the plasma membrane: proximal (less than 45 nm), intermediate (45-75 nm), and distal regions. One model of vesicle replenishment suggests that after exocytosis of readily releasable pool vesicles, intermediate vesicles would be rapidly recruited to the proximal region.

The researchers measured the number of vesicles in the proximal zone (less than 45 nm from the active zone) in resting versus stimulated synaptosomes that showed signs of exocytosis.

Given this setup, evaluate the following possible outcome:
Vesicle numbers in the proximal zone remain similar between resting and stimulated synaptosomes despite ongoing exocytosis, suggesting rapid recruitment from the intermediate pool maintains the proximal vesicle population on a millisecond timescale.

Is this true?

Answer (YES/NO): NO